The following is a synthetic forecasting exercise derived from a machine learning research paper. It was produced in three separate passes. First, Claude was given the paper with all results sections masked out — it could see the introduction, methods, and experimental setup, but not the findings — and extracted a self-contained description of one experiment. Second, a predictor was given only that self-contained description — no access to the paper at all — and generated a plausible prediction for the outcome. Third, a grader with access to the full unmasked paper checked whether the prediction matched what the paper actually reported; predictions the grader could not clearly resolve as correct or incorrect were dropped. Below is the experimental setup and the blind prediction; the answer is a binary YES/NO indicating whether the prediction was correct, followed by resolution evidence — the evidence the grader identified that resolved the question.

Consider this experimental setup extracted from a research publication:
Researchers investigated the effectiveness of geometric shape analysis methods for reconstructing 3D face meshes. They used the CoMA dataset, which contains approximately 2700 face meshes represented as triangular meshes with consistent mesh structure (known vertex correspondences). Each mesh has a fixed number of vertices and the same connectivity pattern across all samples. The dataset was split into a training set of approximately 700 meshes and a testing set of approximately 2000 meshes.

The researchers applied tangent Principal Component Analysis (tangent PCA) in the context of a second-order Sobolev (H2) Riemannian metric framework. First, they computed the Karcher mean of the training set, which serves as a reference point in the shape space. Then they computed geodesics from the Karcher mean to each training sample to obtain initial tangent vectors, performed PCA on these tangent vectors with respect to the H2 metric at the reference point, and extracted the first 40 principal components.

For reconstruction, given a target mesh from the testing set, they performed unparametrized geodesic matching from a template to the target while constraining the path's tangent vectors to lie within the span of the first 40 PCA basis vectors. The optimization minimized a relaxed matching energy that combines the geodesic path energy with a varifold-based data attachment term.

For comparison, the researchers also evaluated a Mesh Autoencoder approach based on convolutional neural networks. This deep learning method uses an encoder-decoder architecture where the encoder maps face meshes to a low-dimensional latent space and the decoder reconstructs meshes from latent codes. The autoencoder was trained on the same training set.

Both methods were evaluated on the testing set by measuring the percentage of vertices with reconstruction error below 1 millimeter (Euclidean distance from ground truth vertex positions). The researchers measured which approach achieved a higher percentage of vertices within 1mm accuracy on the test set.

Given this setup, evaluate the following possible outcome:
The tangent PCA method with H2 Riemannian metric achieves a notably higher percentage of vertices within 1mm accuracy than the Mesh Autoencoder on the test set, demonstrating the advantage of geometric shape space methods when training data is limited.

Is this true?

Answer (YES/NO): YES